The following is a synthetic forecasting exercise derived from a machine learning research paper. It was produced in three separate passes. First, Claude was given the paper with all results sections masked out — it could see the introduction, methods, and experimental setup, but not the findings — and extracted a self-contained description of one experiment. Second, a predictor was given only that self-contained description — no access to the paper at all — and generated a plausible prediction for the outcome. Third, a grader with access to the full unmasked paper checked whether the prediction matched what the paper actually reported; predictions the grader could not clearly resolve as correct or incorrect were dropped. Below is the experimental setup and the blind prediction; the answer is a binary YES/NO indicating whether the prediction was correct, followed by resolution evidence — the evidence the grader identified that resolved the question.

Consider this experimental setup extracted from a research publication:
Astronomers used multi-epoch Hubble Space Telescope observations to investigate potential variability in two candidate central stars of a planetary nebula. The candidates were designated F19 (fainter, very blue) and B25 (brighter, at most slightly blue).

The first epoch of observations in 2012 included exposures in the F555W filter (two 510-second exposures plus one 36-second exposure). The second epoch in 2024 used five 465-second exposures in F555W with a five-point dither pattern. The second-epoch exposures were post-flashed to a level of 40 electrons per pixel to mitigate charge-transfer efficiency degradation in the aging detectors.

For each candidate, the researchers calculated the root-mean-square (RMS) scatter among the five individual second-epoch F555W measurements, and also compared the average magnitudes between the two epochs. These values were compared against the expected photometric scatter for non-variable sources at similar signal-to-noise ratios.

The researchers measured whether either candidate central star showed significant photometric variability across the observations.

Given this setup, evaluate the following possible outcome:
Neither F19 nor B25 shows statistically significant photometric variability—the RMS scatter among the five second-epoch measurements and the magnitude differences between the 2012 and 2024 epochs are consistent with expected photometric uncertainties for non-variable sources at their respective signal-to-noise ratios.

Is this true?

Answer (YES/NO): YES